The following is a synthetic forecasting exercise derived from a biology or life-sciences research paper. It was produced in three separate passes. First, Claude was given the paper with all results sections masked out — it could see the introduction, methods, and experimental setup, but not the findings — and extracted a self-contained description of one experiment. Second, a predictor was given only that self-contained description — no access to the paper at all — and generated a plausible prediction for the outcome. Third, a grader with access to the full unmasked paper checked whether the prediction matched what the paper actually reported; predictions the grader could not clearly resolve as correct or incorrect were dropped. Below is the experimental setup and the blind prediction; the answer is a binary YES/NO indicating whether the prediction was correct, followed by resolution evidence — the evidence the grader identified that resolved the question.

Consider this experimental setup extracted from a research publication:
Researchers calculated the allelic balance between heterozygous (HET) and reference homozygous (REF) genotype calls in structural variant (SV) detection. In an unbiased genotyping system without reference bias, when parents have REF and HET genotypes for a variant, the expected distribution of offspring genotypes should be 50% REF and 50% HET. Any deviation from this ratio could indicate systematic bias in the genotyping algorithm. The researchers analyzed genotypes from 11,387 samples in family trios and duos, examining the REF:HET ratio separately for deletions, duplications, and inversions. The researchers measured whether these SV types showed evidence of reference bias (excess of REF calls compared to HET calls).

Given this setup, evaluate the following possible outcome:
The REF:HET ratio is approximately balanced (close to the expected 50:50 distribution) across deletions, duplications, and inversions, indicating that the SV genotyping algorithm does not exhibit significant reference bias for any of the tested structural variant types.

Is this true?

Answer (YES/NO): YES